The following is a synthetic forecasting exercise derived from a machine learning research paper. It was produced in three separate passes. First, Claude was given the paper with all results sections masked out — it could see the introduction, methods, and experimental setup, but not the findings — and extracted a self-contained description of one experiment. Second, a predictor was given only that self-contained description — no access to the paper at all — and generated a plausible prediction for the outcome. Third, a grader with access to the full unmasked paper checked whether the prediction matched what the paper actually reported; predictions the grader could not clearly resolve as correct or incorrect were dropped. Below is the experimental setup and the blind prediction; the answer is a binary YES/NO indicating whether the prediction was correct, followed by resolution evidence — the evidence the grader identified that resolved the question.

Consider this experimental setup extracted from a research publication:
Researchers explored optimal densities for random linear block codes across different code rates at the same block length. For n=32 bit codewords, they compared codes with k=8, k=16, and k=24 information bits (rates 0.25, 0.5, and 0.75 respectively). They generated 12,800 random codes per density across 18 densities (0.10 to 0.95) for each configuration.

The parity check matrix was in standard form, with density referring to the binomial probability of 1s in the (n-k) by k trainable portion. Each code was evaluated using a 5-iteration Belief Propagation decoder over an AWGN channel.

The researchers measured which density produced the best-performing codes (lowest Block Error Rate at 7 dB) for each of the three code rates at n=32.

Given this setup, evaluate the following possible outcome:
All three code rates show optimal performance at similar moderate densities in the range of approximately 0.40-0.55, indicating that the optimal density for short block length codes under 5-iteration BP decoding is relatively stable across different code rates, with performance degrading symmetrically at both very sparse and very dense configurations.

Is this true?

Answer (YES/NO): NO